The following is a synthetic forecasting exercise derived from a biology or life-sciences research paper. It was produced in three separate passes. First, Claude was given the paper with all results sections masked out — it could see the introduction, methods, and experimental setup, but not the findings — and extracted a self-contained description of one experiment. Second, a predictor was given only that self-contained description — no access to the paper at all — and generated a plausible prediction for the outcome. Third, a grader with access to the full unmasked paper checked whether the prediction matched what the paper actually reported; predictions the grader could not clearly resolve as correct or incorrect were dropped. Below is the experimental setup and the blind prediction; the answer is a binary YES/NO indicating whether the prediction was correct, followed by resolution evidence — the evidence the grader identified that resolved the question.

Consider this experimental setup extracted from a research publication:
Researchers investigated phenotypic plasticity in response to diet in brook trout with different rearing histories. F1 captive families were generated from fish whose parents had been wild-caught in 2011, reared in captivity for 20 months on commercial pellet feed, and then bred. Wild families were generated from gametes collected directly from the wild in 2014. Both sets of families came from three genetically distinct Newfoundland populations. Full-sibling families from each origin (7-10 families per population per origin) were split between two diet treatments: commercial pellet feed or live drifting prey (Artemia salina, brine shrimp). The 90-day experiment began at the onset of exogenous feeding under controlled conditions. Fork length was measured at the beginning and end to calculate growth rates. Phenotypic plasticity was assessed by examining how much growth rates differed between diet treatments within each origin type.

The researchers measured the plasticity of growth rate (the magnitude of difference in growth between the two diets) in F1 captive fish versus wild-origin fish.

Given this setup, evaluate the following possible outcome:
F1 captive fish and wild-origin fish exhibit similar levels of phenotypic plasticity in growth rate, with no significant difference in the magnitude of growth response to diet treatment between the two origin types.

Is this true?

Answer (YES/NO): YES